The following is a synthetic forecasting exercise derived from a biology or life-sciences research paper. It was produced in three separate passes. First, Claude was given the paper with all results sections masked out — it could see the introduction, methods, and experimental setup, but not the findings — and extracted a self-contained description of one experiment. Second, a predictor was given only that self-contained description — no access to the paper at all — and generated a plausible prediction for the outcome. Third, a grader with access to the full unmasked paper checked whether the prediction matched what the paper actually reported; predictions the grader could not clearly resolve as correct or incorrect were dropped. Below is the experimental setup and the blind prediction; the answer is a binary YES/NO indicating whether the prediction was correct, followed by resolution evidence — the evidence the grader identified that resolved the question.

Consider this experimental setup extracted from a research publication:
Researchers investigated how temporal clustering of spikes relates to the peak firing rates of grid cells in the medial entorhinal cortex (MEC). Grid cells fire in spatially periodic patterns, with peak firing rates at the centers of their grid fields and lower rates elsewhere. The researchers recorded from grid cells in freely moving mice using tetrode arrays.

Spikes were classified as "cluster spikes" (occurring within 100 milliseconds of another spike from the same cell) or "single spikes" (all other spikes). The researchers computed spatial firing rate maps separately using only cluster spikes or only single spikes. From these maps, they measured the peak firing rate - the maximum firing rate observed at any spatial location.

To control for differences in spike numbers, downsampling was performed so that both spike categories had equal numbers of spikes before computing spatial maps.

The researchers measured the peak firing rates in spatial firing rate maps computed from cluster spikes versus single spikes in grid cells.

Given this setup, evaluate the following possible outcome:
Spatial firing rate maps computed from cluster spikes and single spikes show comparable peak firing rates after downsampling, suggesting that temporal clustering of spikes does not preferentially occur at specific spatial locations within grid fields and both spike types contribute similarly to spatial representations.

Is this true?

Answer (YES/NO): NO